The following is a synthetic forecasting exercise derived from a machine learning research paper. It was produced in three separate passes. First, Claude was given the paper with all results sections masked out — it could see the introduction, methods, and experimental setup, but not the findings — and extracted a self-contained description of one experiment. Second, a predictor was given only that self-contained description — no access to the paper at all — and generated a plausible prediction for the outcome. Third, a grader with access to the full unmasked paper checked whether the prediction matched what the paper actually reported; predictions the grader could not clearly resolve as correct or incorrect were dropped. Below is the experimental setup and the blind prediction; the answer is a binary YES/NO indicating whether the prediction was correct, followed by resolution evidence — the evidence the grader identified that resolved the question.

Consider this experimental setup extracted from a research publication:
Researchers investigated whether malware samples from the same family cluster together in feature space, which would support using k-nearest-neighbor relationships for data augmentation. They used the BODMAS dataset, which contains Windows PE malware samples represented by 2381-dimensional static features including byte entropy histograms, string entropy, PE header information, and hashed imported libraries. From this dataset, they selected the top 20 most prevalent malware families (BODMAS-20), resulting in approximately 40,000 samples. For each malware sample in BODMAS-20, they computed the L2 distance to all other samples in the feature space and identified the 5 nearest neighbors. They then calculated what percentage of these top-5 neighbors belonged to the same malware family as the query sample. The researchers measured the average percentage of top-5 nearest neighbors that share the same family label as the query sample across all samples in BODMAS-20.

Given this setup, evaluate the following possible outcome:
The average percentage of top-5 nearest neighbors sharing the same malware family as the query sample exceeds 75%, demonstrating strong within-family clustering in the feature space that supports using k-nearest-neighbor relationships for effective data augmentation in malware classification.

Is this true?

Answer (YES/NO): YES